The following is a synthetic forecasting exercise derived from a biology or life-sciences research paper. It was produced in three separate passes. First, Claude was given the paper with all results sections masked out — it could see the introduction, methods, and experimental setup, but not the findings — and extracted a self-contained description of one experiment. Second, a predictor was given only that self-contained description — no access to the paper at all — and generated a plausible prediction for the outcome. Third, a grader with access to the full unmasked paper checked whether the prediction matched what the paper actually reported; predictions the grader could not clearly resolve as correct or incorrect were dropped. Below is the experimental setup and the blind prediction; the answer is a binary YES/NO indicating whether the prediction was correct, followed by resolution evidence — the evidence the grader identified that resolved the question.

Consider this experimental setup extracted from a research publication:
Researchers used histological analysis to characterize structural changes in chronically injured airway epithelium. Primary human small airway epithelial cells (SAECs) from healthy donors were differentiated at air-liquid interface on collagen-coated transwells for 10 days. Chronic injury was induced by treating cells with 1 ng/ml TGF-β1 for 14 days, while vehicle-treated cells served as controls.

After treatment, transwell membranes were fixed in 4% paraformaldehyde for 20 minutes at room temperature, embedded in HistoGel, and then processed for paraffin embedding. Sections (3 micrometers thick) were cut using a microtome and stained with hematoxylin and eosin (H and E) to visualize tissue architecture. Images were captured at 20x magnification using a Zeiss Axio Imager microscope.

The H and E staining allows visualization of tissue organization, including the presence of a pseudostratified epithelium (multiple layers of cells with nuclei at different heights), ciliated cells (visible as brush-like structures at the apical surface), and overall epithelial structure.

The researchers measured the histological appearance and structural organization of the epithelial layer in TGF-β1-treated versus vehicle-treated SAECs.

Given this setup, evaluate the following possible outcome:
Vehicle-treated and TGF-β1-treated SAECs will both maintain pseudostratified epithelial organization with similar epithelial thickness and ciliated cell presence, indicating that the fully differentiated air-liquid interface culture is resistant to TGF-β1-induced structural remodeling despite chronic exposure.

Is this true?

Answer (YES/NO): NO